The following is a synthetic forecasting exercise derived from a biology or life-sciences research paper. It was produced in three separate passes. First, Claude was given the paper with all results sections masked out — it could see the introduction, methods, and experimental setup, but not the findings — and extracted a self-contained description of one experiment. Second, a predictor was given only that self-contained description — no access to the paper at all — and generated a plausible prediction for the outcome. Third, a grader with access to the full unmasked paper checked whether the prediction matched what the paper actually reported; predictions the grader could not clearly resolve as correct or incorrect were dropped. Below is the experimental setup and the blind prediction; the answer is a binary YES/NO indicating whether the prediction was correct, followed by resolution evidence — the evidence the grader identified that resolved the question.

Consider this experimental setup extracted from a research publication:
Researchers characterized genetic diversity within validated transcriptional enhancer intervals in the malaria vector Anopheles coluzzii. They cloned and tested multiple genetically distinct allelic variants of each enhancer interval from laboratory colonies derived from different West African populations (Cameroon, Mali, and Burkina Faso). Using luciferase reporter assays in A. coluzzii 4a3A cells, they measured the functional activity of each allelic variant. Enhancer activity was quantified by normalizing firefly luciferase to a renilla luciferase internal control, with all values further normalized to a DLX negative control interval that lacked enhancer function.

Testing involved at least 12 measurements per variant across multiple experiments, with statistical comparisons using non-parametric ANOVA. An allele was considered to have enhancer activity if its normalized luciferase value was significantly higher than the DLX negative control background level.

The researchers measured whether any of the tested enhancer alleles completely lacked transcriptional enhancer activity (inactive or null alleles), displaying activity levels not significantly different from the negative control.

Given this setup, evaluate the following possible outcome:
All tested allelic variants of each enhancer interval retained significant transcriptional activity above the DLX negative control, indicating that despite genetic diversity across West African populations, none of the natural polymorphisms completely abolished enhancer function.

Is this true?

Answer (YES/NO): NO